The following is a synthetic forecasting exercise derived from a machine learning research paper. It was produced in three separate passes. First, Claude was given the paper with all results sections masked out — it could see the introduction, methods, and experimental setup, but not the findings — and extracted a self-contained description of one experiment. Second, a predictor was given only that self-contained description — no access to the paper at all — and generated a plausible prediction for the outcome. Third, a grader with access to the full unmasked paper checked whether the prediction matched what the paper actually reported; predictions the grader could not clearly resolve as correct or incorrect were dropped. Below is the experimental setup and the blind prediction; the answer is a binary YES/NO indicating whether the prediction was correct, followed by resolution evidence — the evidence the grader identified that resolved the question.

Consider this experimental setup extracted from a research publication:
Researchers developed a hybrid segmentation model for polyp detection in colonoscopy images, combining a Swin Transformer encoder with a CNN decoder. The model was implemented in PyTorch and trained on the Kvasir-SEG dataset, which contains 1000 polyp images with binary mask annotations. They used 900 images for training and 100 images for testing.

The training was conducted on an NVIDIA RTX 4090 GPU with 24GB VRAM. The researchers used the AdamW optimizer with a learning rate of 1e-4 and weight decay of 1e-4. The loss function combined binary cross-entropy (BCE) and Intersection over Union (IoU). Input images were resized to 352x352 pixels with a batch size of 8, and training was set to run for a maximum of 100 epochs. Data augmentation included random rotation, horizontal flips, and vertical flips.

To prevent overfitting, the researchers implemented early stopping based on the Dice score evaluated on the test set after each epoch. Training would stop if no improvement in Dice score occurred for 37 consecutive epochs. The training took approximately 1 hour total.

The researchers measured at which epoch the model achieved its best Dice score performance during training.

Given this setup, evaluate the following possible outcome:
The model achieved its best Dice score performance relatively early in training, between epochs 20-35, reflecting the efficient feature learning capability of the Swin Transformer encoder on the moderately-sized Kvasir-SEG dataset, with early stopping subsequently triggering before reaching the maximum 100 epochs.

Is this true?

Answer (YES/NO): NO